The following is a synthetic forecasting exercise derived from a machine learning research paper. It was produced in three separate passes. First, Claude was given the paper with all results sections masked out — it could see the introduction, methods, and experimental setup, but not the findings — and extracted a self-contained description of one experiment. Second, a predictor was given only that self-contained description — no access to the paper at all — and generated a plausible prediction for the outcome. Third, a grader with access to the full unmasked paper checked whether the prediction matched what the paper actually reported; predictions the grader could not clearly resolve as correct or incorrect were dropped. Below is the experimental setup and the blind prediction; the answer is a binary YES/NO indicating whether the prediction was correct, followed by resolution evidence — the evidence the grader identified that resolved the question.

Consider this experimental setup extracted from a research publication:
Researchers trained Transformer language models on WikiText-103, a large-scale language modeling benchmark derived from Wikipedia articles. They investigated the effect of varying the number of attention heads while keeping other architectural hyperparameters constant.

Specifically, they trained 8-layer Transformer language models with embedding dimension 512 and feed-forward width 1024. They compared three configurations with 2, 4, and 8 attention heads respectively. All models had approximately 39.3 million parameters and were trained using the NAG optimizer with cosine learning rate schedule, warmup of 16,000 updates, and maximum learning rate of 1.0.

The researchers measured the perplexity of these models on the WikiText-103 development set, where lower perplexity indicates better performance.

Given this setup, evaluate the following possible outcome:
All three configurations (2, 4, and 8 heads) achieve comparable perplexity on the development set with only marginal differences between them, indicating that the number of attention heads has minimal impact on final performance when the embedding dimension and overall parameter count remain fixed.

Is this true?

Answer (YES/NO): NO